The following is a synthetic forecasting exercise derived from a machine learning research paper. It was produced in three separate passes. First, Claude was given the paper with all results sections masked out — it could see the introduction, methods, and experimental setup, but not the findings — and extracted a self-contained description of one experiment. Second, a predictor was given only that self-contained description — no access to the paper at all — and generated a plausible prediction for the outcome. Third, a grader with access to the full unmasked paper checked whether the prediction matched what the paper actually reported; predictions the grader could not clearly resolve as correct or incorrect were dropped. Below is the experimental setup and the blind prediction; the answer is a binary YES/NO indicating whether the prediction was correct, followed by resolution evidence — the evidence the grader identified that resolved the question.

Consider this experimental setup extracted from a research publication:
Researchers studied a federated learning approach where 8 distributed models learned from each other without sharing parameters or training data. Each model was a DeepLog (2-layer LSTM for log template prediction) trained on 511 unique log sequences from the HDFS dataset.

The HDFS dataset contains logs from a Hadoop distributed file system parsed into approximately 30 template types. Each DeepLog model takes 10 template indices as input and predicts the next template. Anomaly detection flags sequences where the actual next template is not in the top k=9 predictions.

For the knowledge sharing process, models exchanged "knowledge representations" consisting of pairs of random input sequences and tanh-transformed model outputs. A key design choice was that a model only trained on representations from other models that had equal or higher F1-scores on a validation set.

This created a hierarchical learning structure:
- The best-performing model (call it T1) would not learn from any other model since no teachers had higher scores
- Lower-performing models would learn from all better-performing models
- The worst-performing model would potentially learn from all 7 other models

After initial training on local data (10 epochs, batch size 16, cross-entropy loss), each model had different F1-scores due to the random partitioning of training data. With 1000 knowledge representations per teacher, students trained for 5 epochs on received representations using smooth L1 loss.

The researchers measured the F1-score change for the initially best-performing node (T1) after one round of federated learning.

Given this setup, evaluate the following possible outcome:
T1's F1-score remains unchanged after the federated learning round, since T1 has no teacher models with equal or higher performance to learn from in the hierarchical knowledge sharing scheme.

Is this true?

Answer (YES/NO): YES